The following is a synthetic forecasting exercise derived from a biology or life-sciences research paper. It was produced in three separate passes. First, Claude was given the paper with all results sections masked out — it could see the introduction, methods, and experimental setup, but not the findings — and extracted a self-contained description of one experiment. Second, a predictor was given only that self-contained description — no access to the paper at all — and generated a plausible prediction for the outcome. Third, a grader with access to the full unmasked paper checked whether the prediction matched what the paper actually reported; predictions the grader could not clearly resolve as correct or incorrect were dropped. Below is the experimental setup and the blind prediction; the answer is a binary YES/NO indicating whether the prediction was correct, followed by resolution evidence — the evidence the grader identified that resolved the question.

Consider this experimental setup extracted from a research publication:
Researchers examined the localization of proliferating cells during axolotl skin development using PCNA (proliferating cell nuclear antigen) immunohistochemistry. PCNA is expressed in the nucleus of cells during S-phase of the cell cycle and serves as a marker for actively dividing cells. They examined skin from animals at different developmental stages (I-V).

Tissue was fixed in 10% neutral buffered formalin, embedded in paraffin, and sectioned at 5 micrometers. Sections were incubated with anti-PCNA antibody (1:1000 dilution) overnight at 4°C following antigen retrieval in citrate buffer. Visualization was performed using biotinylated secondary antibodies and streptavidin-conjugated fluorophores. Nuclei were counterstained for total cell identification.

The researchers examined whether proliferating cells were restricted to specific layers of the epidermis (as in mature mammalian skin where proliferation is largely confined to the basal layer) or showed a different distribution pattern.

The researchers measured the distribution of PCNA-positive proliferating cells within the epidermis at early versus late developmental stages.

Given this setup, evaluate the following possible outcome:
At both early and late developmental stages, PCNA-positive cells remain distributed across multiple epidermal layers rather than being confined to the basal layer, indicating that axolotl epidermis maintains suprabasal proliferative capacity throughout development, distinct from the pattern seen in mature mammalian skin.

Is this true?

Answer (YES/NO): YES